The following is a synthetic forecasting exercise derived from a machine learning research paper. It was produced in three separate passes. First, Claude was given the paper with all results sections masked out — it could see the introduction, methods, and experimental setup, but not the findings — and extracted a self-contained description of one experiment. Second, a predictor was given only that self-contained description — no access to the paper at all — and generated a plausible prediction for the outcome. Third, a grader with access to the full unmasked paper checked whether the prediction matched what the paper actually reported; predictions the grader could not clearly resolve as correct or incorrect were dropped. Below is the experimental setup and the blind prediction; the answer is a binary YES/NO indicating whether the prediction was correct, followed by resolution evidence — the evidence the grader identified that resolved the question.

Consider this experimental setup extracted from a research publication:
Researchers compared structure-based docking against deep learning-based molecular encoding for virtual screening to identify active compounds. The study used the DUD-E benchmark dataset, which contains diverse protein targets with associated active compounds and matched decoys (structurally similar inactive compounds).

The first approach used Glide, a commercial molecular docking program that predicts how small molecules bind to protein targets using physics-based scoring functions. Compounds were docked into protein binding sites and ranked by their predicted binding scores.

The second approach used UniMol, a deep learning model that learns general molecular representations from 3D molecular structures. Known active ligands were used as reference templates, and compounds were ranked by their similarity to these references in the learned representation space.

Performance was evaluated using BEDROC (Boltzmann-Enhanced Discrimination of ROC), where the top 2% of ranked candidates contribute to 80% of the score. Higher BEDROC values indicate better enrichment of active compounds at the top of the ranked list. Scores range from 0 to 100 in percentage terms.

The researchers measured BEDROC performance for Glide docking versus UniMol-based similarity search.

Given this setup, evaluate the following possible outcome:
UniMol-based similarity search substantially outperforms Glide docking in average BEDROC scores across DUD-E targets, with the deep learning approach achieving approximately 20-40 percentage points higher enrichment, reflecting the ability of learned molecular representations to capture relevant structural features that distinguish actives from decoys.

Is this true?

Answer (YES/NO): NO